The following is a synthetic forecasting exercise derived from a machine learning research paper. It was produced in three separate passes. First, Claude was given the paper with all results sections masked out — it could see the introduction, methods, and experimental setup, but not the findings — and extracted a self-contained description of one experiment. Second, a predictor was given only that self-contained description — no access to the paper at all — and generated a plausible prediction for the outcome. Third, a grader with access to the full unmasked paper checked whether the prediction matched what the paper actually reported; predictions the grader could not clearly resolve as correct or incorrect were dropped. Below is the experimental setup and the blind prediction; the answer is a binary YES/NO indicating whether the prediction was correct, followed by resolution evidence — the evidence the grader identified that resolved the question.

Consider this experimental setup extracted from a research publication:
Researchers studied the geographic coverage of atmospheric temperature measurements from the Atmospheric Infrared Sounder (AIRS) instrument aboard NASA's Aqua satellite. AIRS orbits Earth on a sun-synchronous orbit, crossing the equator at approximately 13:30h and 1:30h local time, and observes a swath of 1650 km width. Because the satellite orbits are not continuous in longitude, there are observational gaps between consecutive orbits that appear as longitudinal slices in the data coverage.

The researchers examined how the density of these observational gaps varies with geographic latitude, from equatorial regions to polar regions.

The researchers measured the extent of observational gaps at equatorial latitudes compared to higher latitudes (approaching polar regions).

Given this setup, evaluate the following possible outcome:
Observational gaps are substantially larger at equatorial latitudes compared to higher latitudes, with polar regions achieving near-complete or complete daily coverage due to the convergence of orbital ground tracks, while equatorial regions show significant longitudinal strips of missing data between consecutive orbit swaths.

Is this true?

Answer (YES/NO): YES